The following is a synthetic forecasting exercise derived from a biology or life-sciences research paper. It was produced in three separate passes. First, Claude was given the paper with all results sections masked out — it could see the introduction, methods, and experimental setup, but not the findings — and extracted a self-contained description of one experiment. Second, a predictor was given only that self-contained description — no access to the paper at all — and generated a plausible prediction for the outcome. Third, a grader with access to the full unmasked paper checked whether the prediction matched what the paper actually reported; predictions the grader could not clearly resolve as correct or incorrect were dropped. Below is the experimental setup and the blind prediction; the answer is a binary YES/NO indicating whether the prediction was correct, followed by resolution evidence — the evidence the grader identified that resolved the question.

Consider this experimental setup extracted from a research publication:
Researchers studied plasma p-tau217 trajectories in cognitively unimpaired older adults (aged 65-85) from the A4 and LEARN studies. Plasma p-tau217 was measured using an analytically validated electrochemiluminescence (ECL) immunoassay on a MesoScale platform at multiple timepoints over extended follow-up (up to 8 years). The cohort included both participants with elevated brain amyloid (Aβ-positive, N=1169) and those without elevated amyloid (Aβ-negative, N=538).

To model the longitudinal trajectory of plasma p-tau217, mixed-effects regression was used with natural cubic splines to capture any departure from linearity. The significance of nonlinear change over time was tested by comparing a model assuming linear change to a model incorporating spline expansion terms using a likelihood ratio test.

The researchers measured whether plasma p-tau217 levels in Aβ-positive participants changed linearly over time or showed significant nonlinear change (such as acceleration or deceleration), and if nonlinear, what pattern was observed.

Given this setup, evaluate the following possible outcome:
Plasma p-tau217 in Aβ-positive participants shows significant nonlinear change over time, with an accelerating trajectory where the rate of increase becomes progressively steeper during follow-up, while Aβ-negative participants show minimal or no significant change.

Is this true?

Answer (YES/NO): NO